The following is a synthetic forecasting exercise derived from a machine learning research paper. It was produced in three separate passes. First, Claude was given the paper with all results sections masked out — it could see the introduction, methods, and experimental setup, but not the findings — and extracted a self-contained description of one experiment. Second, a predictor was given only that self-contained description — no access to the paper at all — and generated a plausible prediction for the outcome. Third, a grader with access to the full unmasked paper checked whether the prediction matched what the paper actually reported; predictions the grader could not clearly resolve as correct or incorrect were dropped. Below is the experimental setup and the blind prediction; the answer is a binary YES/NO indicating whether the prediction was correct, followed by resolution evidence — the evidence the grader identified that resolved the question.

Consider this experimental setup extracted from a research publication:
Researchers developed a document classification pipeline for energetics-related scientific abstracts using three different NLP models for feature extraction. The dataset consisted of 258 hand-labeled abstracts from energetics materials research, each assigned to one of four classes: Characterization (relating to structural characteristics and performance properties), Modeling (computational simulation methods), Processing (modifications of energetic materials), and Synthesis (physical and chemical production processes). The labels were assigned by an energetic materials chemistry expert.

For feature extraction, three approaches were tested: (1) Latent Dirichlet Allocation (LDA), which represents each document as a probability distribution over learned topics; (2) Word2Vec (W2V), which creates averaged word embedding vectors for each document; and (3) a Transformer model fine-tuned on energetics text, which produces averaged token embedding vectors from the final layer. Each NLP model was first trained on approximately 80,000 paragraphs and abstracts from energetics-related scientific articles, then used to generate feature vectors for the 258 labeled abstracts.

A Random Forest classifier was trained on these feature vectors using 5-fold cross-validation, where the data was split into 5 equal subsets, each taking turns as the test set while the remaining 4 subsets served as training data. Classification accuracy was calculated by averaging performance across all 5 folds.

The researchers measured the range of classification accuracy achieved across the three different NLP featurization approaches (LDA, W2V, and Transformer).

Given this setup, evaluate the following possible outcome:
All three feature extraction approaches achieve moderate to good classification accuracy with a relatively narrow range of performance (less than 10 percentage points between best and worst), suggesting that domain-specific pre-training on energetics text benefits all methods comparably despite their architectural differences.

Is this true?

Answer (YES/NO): NO